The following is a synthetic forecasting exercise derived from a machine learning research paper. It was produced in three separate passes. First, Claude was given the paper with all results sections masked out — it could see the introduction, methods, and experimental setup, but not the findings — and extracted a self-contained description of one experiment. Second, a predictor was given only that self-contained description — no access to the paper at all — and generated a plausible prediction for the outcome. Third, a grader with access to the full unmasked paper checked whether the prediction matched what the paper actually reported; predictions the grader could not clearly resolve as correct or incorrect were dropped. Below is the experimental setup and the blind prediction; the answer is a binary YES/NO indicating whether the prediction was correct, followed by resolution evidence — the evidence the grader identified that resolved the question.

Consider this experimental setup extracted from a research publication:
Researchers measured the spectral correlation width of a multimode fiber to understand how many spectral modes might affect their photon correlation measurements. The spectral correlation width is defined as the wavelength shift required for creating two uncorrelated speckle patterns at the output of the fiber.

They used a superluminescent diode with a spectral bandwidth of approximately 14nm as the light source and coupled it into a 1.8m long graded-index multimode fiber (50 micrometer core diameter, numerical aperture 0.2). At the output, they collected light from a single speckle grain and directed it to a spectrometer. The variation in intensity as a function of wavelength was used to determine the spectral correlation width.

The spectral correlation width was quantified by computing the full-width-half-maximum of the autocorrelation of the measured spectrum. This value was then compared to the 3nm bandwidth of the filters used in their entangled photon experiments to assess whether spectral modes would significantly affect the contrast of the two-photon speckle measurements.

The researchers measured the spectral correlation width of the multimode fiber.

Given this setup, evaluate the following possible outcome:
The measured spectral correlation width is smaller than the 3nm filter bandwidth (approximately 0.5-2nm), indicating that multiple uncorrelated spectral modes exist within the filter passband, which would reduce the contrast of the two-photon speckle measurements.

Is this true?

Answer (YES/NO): NO